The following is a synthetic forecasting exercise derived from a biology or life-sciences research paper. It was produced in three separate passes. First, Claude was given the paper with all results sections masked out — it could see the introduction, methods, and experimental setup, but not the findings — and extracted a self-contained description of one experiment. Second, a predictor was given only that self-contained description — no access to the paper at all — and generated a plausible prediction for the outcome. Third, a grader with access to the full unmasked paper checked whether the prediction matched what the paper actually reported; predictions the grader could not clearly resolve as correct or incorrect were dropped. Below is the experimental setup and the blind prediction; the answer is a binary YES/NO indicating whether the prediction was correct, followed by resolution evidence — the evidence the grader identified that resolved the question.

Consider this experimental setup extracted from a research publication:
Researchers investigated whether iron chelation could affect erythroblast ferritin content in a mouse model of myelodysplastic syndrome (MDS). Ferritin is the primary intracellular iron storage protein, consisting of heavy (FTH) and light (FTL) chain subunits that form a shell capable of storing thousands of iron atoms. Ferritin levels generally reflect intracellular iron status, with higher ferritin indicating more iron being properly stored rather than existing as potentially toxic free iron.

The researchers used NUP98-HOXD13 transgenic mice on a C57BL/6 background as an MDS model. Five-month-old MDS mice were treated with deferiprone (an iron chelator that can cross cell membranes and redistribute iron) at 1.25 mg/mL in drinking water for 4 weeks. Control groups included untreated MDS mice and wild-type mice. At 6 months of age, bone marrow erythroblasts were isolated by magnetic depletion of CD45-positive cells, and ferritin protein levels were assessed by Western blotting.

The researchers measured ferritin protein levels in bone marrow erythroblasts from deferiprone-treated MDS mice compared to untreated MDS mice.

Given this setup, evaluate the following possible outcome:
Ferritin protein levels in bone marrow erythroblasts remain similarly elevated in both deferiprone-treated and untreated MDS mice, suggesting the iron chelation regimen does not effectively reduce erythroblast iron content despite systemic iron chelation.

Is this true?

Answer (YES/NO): NO